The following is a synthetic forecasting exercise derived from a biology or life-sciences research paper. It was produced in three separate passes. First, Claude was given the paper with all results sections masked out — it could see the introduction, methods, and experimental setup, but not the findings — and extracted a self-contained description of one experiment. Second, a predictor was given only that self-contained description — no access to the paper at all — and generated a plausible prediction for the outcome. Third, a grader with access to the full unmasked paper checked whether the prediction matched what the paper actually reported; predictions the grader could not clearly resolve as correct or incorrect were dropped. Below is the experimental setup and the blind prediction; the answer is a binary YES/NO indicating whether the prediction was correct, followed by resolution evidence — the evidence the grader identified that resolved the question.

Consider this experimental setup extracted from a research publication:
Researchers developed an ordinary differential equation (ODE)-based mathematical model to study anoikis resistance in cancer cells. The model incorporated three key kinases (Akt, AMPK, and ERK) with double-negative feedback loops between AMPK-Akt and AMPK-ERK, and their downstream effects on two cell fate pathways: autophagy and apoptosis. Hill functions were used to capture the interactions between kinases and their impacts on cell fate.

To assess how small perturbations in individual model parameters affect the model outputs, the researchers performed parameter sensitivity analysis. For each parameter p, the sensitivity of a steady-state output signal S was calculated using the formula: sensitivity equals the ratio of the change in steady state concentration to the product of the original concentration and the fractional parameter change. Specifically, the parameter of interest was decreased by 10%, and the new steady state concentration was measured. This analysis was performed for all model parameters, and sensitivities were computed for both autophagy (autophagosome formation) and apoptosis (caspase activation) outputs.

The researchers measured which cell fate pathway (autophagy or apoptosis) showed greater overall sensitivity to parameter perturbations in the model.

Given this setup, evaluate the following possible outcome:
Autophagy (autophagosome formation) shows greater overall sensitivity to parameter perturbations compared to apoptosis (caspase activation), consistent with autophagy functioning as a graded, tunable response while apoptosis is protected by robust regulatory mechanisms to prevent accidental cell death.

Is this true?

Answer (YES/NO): NO